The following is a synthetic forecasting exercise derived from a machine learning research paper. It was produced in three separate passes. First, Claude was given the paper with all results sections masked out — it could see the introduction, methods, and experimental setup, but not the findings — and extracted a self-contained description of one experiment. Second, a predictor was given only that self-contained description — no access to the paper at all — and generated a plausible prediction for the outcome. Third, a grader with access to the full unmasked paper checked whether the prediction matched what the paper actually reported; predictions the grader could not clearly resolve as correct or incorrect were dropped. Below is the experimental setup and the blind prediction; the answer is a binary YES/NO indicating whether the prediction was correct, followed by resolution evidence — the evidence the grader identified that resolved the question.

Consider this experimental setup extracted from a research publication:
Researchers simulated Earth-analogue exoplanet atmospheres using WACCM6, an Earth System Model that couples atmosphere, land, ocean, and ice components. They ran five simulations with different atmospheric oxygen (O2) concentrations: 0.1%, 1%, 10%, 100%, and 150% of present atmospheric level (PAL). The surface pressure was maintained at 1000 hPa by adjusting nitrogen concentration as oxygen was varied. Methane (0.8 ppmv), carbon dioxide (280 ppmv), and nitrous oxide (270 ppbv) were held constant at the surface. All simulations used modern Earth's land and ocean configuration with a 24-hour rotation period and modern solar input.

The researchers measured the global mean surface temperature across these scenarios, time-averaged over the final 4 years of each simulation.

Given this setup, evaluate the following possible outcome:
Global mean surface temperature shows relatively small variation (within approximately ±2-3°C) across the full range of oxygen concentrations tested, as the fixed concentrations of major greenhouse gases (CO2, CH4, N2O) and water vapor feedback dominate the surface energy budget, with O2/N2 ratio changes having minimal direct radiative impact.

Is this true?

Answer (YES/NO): YES